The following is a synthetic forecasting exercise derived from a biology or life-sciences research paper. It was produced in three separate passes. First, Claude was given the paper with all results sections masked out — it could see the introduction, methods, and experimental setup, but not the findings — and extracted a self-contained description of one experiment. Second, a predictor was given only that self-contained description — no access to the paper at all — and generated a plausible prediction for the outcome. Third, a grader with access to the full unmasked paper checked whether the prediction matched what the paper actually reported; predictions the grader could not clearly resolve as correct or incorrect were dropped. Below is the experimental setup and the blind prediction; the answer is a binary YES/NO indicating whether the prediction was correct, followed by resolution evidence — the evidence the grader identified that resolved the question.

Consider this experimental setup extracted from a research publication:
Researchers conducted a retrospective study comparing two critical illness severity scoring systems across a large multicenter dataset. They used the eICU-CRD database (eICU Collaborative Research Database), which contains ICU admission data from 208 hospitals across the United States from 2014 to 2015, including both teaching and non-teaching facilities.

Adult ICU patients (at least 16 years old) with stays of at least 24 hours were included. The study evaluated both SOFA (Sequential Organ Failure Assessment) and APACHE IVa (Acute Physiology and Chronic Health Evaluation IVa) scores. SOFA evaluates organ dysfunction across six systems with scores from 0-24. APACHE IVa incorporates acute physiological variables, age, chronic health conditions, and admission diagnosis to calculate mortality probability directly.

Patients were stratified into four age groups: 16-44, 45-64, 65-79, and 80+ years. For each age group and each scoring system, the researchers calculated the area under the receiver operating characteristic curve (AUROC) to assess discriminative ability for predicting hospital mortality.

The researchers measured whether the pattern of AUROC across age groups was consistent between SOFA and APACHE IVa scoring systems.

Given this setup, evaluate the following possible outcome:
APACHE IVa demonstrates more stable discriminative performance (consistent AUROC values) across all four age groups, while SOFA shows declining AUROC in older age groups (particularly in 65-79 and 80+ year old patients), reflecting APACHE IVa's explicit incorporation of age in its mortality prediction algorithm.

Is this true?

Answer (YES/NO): NO